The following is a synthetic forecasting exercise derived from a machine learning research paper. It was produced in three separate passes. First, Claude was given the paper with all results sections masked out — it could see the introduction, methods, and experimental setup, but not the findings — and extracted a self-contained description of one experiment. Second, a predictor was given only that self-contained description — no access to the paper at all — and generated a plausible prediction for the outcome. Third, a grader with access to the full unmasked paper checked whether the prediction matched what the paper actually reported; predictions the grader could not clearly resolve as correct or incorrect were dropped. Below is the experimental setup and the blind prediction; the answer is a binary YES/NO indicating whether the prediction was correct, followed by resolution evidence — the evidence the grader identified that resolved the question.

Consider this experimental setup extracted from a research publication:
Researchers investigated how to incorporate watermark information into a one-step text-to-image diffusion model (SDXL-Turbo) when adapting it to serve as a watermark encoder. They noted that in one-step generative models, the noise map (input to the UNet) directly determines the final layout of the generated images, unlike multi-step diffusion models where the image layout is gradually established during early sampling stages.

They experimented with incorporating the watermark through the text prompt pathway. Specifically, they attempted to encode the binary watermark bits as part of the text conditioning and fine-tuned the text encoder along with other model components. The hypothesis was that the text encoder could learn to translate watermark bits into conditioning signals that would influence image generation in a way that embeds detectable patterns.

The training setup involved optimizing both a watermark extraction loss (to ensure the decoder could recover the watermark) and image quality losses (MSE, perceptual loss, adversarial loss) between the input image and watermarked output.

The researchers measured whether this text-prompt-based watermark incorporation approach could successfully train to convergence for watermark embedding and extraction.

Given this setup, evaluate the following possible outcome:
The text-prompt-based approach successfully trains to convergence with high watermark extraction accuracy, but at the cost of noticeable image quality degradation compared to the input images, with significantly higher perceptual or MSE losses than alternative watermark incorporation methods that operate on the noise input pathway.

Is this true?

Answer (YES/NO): NO